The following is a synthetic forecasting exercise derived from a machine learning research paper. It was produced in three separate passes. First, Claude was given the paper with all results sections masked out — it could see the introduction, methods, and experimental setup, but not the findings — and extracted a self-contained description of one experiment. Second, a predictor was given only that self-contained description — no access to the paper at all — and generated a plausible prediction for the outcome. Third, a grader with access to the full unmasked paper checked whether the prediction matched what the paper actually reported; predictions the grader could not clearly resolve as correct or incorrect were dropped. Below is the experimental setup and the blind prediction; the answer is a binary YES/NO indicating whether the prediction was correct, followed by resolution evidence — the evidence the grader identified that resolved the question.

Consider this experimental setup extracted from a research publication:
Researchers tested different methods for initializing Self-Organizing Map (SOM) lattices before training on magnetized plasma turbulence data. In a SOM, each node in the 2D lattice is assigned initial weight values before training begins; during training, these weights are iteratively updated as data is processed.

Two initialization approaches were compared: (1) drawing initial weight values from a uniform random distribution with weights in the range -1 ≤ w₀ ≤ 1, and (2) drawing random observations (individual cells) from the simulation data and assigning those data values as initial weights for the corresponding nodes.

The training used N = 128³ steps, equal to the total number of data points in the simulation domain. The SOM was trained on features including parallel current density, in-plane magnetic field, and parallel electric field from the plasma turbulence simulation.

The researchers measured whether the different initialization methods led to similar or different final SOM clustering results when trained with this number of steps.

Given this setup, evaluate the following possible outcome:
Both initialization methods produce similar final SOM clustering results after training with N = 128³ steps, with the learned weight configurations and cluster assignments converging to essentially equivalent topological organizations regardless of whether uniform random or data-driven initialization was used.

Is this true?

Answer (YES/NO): YES